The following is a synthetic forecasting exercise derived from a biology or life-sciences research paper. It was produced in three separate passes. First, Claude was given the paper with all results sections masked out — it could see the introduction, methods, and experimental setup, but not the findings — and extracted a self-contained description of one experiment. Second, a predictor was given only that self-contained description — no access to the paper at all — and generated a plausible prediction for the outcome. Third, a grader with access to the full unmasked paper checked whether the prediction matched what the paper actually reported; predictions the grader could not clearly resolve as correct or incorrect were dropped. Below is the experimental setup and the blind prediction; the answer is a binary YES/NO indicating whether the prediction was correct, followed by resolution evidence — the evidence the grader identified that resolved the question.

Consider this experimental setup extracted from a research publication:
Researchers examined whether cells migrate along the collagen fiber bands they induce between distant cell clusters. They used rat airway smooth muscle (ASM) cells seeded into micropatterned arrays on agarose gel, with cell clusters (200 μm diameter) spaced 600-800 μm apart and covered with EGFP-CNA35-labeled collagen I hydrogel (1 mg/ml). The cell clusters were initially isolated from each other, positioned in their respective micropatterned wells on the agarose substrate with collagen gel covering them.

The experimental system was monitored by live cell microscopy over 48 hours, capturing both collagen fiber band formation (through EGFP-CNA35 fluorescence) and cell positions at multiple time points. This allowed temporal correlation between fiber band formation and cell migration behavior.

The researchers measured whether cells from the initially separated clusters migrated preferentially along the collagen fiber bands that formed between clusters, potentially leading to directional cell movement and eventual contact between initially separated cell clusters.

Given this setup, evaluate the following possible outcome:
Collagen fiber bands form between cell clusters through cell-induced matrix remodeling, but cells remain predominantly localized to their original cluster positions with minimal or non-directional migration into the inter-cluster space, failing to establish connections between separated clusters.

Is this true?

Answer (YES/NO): NO